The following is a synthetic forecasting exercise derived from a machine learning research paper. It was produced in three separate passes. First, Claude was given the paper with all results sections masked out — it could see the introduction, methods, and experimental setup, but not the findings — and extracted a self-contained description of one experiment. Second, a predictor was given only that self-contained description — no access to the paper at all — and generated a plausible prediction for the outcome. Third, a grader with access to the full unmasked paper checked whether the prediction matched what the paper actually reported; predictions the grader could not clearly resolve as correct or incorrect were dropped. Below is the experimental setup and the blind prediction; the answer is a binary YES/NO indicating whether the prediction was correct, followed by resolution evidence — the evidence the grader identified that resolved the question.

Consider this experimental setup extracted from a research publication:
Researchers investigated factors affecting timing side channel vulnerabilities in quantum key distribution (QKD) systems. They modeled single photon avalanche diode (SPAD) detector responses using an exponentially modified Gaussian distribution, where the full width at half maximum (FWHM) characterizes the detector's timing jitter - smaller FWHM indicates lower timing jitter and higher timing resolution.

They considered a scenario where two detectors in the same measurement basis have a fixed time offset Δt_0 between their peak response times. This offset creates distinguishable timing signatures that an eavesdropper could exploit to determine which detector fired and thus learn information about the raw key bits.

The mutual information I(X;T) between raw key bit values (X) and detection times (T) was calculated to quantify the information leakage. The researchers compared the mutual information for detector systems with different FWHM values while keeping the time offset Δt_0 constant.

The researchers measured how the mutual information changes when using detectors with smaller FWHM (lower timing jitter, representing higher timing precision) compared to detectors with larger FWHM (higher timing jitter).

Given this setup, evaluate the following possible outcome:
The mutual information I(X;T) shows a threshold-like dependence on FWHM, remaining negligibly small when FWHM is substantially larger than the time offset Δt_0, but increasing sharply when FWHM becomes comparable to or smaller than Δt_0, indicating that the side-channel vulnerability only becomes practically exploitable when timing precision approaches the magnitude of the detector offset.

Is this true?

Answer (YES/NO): YES